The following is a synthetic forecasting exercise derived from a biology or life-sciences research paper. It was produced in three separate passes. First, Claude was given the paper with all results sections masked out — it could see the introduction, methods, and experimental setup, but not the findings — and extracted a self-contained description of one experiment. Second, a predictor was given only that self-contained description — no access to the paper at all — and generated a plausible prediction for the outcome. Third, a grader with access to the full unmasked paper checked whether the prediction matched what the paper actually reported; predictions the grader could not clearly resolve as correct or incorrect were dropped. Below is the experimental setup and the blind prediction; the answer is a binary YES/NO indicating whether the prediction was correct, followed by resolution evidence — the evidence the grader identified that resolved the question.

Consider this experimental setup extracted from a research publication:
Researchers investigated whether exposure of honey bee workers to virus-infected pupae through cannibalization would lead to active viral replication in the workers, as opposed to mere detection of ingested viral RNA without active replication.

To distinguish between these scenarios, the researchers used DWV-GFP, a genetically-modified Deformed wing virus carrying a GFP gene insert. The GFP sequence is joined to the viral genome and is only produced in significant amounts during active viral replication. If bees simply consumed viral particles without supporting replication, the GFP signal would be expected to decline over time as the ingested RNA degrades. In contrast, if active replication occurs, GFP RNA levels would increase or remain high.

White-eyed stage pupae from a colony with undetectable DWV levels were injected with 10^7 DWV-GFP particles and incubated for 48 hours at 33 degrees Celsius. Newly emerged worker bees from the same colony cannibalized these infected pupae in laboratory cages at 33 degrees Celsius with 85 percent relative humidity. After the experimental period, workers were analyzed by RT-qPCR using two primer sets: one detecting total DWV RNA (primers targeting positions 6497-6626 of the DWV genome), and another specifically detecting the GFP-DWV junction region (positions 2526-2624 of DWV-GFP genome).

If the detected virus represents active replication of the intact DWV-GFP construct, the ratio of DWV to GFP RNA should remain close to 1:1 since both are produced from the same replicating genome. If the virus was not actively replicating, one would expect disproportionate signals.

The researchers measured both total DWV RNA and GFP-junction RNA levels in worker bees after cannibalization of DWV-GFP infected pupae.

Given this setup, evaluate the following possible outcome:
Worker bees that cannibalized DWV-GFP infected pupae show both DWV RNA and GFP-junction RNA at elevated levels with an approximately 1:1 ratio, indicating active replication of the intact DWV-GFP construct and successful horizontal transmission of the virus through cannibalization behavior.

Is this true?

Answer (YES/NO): YES